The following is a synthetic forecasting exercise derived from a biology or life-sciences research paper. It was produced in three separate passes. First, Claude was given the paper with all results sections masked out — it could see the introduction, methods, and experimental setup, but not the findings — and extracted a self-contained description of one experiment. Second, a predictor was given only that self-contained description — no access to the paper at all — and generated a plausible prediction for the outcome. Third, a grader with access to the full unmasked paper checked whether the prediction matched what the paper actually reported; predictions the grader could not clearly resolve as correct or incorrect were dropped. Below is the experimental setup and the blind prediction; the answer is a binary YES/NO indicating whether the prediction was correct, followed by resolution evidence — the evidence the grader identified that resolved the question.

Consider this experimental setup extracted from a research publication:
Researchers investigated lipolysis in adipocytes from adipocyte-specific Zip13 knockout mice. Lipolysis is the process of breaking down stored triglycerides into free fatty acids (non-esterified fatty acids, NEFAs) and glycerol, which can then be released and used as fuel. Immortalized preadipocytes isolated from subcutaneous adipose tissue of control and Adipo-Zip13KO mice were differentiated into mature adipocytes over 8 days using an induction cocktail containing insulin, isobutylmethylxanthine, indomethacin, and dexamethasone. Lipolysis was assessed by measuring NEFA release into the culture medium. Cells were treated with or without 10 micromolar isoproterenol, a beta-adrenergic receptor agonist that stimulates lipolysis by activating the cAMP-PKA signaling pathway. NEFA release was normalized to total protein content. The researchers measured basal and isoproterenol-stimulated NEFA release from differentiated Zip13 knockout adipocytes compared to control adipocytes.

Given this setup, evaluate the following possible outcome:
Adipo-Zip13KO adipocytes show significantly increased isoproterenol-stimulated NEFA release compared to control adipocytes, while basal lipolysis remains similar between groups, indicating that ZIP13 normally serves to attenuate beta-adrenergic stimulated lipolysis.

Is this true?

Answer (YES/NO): YES